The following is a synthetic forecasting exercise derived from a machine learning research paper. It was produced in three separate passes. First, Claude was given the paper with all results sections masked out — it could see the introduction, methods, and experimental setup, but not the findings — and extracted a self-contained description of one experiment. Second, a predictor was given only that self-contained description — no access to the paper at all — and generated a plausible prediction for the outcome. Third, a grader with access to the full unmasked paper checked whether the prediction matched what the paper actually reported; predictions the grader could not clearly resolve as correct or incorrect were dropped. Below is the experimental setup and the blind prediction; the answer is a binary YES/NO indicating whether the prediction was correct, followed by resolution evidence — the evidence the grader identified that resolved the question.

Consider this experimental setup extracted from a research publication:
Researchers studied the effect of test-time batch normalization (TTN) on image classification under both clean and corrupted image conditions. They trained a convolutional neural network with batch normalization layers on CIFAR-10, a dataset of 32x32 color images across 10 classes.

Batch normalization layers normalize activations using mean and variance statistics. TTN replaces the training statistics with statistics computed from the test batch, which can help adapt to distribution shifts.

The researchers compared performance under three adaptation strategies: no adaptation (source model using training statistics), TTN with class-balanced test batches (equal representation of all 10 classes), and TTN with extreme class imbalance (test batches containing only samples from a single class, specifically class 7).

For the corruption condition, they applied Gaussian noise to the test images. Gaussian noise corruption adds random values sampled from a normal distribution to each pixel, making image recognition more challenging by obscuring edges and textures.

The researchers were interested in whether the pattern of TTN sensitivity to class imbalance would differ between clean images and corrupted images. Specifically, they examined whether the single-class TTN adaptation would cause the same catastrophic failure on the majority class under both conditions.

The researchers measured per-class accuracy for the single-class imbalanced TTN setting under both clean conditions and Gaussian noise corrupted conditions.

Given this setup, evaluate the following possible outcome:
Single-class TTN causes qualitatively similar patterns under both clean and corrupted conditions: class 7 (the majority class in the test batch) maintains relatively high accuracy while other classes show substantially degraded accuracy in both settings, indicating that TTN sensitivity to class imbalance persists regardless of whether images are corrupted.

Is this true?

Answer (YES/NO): NO